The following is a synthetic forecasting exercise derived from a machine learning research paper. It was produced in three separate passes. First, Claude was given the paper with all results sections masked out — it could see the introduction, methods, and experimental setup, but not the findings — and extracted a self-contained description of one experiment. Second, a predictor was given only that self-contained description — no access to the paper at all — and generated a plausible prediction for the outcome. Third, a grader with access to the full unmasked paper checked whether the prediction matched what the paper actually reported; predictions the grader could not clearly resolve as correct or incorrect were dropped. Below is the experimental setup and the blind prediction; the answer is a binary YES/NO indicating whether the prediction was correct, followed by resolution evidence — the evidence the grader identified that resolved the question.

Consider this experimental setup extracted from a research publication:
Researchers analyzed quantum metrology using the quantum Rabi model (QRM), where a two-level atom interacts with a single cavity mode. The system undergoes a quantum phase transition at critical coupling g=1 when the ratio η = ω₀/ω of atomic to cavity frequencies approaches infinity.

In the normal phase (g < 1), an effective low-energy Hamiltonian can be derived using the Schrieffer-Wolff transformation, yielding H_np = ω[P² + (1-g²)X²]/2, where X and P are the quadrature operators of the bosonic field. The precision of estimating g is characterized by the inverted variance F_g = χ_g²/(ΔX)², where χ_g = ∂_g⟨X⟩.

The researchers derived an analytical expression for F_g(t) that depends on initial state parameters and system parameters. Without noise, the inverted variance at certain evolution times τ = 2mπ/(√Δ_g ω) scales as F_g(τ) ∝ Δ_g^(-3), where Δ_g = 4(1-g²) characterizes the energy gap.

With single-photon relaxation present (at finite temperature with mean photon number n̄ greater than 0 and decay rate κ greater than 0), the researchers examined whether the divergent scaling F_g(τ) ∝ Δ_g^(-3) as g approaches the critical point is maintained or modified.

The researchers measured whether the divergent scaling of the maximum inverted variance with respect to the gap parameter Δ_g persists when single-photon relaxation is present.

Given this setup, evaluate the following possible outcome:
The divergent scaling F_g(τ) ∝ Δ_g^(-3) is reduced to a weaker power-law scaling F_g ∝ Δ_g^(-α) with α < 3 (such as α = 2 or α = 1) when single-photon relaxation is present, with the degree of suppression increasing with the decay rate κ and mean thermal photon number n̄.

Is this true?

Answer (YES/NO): YES